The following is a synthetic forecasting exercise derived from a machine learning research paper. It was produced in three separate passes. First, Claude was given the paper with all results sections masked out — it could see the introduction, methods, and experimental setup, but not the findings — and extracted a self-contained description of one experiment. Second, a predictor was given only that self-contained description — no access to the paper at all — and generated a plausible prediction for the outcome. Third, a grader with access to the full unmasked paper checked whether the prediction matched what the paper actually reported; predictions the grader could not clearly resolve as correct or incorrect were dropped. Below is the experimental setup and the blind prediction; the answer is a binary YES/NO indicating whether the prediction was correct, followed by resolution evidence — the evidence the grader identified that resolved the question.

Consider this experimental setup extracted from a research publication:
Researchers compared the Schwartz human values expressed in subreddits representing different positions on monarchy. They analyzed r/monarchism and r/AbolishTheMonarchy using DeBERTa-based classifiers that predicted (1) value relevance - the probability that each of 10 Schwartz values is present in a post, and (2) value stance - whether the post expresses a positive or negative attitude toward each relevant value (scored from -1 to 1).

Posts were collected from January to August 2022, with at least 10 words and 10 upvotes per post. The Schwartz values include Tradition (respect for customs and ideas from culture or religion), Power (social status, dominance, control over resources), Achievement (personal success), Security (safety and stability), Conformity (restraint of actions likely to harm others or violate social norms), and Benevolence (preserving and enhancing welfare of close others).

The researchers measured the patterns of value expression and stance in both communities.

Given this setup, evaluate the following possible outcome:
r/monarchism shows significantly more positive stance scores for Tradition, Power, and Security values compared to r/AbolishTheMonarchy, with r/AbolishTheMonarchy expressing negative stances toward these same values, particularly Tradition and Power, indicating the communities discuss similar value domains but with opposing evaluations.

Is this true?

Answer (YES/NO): NO